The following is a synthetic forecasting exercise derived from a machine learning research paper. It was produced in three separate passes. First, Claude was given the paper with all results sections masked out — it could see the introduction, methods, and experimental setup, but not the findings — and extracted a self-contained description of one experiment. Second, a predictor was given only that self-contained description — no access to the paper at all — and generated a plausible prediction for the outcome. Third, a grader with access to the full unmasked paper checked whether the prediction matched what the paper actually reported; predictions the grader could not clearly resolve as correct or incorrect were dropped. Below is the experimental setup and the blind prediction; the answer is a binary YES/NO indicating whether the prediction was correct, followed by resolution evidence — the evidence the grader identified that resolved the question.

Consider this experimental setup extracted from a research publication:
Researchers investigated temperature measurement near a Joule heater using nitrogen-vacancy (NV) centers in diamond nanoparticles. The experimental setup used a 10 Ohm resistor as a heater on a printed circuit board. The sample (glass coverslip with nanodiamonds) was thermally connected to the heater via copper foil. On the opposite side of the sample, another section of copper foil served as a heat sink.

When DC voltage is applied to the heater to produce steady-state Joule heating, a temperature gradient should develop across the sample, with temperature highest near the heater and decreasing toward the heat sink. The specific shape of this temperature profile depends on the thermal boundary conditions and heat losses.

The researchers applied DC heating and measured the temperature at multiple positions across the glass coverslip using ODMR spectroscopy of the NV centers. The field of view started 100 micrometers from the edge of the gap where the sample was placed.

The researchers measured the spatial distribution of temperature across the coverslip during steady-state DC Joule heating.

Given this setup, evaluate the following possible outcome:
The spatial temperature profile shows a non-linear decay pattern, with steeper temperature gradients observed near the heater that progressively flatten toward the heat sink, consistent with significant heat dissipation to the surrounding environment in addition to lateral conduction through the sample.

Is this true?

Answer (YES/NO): NO